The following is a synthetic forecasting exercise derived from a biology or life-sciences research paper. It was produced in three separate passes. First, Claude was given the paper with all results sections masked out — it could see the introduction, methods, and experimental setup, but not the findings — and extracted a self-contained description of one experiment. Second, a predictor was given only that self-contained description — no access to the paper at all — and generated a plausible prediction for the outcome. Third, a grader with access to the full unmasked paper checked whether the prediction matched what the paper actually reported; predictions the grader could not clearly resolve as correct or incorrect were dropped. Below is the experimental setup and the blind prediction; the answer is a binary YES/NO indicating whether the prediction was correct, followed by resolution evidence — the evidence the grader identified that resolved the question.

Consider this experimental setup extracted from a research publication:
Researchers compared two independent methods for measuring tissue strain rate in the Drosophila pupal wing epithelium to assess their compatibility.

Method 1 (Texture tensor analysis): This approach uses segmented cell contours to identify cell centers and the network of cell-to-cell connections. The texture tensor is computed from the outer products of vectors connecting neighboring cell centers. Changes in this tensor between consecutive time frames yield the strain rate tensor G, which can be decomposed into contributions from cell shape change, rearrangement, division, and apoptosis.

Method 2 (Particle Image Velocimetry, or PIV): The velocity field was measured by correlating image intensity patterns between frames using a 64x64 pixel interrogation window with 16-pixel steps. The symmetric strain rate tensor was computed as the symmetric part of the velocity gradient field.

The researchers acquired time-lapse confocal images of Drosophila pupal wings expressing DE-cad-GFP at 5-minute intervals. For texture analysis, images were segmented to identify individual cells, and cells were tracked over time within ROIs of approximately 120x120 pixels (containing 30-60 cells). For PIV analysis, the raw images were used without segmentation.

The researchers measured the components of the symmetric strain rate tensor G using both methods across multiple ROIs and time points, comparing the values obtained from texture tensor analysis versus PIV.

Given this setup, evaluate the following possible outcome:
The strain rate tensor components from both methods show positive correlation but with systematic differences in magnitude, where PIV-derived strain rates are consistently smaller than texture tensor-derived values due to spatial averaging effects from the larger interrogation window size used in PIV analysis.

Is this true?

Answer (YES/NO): NO